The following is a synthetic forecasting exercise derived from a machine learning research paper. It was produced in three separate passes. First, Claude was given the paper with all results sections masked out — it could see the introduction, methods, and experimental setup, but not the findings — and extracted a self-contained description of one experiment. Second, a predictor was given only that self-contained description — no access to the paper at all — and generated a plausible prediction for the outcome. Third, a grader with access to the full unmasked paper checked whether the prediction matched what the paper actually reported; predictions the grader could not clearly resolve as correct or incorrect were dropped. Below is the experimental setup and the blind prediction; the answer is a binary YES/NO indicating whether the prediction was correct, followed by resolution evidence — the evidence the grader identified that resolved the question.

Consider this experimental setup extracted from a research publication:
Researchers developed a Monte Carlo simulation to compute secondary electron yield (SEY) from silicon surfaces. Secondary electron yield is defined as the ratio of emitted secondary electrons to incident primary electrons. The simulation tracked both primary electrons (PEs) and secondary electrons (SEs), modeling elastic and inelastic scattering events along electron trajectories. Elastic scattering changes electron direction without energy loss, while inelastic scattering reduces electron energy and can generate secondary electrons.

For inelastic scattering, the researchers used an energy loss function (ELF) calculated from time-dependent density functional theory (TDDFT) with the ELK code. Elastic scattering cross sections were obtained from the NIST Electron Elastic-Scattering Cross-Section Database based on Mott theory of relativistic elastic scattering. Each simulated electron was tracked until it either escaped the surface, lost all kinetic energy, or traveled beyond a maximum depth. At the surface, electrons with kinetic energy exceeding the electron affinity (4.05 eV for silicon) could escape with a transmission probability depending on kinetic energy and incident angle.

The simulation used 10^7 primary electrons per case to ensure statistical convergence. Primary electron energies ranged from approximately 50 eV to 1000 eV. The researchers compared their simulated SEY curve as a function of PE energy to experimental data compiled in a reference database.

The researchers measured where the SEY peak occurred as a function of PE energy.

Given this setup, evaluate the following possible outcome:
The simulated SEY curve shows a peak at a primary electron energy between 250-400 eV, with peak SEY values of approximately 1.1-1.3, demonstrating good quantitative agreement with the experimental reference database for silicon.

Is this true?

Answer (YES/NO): NO